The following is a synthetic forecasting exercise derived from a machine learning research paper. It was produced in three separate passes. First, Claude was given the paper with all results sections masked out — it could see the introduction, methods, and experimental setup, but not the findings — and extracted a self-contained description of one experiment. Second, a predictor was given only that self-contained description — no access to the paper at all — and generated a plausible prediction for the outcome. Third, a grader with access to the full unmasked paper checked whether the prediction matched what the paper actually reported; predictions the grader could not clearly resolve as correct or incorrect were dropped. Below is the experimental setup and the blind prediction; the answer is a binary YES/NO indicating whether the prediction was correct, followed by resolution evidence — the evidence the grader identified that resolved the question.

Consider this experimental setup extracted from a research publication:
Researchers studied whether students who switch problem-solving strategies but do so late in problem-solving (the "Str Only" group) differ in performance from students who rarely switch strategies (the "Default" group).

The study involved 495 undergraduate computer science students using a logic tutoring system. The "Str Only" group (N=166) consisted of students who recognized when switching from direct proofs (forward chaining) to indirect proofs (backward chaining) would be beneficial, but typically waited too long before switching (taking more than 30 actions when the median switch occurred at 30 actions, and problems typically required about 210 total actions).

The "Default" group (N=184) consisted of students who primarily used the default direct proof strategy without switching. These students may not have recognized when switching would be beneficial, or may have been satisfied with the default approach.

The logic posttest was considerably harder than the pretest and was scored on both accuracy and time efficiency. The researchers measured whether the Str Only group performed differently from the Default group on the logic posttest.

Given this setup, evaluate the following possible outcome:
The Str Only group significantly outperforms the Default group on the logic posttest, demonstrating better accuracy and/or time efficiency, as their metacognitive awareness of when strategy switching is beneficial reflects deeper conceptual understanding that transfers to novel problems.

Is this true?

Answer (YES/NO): NO